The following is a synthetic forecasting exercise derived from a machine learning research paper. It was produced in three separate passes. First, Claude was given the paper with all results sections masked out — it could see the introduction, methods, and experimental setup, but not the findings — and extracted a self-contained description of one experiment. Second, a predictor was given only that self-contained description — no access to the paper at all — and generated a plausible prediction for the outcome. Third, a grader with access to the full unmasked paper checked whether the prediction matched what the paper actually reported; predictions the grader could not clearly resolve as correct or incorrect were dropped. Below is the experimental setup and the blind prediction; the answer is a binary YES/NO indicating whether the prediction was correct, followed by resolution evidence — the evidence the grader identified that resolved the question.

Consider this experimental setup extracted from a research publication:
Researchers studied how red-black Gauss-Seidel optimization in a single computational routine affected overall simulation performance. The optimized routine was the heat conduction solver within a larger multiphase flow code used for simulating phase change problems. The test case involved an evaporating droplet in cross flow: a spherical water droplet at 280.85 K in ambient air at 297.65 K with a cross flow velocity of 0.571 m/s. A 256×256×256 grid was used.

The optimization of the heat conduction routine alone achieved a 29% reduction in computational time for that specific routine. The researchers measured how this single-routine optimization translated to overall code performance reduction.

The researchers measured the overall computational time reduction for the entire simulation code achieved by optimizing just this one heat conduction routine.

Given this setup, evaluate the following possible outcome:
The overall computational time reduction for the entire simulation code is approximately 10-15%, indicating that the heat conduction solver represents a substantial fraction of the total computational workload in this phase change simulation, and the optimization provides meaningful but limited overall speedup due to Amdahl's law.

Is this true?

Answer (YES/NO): NO